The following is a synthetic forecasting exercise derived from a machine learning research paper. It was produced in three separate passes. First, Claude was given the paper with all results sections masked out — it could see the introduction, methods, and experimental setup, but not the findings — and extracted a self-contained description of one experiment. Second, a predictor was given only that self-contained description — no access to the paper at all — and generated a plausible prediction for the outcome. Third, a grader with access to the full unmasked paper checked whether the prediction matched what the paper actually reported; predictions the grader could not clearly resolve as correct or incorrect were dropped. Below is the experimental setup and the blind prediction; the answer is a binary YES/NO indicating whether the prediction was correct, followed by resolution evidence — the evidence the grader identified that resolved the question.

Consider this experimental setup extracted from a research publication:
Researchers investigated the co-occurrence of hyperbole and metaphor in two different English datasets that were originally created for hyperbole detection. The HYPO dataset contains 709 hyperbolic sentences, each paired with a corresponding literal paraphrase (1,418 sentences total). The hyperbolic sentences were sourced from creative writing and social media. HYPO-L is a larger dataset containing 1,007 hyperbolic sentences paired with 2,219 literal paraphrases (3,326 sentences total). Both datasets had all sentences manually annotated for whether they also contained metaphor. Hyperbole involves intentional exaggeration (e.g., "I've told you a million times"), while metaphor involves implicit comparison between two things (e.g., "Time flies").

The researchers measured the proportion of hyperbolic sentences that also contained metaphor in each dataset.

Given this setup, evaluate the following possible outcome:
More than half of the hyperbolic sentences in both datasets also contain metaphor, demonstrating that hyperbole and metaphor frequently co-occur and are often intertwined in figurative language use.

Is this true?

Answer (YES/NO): NO